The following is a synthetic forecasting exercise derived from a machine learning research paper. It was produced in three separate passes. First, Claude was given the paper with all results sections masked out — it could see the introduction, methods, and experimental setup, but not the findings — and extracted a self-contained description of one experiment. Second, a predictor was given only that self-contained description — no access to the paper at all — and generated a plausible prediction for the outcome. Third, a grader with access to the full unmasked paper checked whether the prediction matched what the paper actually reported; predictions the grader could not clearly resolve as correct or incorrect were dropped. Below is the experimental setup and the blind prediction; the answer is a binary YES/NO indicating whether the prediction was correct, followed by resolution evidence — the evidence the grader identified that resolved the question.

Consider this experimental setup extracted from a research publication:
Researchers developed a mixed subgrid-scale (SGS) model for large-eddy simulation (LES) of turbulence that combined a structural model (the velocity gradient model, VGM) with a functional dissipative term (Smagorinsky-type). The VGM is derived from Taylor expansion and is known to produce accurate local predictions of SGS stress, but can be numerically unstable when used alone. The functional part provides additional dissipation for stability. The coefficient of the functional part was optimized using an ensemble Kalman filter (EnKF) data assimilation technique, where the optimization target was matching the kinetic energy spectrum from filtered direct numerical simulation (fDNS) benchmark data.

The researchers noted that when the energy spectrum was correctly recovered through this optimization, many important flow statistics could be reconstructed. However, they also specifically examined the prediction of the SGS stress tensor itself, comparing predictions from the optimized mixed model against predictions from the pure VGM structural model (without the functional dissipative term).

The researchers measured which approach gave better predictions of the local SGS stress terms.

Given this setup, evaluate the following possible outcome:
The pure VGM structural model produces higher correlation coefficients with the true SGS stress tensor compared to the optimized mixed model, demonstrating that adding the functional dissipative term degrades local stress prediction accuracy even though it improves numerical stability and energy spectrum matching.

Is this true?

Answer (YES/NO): YES